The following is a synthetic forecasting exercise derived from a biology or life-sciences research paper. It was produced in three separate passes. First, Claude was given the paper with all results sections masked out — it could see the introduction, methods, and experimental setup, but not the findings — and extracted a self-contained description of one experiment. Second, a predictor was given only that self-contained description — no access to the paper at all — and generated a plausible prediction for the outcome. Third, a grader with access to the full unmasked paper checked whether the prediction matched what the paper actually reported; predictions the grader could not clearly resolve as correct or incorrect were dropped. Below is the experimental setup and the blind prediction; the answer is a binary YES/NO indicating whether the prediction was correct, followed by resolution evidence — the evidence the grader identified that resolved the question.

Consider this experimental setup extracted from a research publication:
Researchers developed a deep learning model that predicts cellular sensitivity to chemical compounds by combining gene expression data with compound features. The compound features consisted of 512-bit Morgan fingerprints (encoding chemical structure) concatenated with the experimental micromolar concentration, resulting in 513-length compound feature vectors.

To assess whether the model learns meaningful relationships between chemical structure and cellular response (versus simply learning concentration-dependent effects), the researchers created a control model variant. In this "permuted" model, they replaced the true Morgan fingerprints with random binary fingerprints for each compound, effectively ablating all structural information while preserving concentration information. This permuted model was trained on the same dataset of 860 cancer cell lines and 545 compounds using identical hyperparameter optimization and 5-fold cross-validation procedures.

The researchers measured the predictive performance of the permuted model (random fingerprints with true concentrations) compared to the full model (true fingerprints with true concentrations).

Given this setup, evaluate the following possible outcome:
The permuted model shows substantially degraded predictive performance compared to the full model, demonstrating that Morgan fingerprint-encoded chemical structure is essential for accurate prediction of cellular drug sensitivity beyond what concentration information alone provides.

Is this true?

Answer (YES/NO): YES